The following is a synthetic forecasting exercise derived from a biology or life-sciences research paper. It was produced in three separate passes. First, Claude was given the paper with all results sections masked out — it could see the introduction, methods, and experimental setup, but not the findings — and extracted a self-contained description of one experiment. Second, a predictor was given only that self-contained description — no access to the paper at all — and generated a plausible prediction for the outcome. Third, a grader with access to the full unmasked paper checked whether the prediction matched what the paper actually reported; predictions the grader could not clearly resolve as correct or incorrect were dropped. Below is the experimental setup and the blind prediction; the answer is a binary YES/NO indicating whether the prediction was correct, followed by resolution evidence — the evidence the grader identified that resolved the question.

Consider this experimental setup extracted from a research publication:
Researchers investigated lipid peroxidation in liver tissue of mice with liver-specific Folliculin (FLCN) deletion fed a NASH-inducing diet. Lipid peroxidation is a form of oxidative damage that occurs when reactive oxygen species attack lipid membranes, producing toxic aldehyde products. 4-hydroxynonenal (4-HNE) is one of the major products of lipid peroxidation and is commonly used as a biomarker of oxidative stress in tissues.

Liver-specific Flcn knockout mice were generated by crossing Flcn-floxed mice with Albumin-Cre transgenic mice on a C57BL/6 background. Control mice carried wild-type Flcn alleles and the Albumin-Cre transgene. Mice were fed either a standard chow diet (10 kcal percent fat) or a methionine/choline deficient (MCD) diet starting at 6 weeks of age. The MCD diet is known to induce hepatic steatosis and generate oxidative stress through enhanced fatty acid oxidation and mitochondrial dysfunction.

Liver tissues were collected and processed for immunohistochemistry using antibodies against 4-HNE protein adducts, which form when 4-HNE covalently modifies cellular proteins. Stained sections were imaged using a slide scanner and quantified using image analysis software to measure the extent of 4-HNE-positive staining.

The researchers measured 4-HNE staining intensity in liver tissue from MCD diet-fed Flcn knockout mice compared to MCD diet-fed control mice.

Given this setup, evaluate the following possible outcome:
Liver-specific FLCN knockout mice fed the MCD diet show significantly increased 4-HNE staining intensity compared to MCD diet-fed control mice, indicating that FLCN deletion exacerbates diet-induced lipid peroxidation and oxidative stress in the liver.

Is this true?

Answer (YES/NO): NO